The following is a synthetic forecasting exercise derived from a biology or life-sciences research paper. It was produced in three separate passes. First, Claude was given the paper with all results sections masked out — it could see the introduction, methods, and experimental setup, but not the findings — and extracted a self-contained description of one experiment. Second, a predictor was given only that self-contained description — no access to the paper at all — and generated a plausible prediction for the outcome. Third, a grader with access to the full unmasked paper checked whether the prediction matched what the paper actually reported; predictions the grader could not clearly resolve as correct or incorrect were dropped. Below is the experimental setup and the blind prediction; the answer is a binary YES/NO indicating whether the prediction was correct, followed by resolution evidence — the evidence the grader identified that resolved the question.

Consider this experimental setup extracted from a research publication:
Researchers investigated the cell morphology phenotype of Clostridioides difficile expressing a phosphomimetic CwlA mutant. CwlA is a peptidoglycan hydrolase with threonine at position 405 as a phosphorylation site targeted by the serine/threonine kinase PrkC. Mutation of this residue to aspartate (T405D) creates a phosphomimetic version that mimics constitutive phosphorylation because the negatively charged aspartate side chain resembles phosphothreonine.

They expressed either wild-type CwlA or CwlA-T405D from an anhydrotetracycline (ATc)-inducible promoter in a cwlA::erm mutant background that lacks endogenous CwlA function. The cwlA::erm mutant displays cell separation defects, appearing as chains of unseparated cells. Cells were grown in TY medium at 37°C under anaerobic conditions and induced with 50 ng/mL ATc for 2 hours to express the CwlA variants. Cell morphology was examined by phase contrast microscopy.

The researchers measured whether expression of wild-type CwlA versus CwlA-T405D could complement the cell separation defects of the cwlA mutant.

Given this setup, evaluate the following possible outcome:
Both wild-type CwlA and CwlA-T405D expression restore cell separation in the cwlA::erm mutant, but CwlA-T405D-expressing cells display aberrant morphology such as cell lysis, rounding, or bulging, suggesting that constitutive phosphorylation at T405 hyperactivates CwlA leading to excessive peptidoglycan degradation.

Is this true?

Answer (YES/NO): NO